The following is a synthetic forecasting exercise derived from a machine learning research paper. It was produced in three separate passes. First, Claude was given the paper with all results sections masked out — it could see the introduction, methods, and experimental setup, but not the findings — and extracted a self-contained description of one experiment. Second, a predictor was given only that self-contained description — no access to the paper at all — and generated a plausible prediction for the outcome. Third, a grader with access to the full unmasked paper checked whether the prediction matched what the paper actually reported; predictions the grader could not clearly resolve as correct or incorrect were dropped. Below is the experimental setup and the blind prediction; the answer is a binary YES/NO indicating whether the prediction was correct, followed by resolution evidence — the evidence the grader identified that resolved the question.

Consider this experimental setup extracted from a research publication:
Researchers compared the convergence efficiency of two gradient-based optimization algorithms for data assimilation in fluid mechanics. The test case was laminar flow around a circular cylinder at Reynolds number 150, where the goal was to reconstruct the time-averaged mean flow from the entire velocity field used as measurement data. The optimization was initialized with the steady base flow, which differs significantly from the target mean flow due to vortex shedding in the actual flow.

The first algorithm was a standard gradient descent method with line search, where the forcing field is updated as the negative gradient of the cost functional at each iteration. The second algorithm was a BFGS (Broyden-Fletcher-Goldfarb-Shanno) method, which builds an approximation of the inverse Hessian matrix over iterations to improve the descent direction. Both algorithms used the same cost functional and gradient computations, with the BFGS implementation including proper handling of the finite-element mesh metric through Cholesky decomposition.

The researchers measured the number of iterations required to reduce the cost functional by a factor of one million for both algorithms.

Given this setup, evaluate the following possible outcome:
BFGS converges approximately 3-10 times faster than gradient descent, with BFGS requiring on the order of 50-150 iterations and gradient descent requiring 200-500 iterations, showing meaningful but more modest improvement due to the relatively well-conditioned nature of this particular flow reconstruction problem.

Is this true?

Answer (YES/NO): NO